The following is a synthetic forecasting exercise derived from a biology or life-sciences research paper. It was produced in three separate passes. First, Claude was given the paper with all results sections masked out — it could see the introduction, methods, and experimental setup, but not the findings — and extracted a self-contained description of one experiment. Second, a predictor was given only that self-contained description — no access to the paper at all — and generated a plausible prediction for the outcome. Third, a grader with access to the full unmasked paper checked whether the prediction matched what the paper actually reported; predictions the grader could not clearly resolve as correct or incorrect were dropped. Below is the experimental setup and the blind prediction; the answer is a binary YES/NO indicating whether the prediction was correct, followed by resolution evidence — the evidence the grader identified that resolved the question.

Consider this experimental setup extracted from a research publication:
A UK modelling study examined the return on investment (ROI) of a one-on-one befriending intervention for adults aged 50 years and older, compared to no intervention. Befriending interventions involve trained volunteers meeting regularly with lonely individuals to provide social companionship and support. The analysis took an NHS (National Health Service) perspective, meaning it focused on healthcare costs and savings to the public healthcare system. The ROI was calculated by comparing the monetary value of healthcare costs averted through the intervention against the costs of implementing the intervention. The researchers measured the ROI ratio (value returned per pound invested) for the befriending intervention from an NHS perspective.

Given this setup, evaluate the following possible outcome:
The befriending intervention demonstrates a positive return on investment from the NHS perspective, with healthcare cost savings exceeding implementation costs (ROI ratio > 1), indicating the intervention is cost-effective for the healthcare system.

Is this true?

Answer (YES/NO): NO